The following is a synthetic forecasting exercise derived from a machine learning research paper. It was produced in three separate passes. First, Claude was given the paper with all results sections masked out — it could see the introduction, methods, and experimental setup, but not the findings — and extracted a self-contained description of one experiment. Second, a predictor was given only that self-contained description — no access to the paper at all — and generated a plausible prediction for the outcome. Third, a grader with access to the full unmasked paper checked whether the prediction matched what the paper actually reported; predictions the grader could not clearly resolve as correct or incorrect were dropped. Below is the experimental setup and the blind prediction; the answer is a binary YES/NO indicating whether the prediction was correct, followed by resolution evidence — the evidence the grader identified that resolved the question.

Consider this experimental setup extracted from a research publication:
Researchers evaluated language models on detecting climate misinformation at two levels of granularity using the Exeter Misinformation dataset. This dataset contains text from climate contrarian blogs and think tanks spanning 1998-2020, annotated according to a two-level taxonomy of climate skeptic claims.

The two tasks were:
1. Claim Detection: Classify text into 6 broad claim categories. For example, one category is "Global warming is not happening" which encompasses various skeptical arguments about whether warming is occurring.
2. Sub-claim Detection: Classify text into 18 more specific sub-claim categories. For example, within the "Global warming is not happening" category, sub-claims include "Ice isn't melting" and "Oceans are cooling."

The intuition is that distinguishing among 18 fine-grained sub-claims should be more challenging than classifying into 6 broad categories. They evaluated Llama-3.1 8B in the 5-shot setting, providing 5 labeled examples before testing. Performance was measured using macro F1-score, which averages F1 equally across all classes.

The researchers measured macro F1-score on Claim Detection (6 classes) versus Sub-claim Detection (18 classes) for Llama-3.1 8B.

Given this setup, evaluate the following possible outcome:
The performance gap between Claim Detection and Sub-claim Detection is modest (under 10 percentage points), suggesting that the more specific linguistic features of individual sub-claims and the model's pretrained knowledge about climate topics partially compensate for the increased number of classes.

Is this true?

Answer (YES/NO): NO